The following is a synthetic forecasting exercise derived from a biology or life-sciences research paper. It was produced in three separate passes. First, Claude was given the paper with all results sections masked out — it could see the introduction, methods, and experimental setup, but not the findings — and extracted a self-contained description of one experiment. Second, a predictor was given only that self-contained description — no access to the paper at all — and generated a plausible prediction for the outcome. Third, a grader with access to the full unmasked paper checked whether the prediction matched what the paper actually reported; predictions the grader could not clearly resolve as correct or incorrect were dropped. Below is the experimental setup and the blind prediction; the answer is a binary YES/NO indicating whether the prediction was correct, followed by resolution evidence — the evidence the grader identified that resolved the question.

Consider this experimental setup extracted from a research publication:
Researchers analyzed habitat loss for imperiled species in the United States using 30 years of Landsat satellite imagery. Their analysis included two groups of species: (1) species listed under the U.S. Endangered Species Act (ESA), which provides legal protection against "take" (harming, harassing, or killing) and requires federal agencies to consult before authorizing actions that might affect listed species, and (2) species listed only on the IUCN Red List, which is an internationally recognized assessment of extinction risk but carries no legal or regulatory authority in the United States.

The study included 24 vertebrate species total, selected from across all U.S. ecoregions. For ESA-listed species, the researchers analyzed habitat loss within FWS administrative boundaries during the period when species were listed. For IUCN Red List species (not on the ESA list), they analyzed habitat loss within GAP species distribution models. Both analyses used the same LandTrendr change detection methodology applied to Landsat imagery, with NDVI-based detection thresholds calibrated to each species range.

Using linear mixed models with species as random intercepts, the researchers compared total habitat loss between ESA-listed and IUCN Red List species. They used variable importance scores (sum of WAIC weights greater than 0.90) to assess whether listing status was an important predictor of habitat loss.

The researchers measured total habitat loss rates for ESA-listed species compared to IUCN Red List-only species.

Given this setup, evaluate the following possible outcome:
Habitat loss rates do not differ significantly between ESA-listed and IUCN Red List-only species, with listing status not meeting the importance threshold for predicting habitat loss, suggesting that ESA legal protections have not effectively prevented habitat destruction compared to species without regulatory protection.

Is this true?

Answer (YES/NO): NO